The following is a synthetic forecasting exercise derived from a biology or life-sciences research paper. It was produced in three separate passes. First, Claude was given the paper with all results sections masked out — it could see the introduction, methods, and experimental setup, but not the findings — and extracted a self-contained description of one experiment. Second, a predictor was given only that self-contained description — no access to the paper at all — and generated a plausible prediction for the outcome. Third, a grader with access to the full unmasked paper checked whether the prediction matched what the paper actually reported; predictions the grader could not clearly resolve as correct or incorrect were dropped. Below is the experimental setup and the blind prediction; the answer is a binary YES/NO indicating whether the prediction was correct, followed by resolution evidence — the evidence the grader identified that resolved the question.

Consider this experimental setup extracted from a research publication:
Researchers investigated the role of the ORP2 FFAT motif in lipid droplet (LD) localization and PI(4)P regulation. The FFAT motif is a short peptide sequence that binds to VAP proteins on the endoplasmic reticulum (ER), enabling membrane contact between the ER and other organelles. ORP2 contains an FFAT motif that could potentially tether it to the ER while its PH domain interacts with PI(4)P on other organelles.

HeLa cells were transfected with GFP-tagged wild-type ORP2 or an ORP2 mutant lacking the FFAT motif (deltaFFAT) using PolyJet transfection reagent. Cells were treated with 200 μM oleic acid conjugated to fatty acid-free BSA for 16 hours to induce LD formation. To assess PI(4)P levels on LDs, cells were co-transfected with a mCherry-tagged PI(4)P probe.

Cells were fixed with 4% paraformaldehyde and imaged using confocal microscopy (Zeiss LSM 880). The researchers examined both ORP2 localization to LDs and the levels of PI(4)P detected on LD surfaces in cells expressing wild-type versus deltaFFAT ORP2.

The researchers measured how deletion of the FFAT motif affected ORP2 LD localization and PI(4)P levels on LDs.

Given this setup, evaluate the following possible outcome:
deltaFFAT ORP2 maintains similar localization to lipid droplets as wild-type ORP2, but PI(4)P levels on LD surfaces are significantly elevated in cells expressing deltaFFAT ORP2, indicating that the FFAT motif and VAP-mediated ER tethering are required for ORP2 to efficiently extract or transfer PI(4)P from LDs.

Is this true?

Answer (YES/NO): NO